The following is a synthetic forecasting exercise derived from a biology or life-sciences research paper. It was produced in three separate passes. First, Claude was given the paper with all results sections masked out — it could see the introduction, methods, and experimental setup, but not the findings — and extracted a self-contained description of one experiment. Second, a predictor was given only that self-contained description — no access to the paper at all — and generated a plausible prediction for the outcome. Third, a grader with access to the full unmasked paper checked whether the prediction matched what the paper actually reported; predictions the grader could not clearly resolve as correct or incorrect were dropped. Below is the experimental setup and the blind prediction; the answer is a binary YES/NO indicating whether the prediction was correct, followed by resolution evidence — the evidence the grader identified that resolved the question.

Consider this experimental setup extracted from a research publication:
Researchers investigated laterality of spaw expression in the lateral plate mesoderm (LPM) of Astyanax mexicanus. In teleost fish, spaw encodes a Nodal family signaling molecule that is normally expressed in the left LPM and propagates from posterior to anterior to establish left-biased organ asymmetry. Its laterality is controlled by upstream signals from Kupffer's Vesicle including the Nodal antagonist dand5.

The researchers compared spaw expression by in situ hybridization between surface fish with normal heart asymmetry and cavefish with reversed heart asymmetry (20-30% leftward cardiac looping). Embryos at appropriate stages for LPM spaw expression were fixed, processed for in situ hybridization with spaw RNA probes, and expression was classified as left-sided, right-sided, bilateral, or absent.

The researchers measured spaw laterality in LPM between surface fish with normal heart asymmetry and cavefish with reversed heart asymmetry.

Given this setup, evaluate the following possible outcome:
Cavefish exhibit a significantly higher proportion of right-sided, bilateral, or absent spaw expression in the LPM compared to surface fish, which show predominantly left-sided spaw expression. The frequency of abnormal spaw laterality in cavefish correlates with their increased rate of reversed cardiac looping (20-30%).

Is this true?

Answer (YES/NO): YES